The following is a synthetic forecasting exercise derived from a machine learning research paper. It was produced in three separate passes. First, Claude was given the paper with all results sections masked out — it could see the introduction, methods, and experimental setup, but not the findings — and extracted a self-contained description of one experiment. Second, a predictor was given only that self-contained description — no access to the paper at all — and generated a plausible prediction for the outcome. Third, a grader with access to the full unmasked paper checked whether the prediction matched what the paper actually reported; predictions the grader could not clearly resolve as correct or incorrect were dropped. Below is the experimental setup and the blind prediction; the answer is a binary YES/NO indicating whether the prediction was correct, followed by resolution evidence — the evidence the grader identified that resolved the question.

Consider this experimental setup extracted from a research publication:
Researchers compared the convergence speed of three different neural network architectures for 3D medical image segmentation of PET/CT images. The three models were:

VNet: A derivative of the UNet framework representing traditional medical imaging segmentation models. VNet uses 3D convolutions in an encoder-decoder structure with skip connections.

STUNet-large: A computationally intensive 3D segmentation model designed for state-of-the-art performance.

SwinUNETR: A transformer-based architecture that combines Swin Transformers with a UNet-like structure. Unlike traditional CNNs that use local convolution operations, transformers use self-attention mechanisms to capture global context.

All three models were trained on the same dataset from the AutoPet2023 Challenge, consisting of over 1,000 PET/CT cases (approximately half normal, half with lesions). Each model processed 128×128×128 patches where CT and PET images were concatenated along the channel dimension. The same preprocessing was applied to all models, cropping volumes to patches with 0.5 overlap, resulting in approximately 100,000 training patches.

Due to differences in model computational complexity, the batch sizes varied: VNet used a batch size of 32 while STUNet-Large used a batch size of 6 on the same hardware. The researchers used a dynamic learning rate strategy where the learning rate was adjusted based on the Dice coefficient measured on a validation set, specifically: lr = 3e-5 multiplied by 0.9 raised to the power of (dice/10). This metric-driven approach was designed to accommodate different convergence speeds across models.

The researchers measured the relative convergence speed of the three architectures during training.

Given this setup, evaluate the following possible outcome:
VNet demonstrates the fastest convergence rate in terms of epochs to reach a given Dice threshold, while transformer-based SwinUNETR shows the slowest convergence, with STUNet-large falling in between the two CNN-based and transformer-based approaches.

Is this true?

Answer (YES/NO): YES